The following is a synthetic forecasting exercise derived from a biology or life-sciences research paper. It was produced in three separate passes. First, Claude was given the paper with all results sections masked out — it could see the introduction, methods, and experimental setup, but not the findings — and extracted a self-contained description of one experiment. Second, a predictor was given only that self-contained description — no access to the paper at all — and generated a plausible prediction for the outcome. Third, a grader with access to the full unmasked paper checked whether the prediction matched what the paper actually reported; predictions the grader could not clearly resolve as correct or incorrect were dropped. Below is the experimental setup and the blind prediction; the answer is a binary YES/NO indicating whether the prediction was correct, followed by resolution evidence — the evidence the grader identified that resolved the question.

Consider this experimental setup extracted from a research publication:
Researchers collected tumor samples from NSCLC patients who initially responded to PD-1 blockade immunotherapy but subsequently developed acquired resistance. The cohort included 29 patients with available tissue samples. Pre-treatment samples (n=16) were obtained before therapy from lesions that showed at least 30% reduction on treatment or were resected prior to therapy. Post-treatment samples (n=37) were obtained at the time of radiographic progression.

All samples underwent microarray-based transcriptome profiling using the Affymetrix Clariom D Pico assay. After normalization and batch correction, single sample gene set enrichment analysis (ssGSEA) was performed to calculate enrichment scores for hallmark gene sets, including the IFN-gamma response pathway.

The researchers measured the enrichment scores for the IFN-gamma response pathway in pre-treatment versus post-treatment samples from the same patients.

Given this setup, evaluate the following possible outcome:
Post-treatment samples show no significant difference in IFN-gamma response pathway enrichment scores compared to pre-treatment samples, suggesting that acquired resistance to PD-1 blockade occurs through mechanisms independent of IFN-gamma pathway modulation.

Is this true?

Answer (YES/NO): NO